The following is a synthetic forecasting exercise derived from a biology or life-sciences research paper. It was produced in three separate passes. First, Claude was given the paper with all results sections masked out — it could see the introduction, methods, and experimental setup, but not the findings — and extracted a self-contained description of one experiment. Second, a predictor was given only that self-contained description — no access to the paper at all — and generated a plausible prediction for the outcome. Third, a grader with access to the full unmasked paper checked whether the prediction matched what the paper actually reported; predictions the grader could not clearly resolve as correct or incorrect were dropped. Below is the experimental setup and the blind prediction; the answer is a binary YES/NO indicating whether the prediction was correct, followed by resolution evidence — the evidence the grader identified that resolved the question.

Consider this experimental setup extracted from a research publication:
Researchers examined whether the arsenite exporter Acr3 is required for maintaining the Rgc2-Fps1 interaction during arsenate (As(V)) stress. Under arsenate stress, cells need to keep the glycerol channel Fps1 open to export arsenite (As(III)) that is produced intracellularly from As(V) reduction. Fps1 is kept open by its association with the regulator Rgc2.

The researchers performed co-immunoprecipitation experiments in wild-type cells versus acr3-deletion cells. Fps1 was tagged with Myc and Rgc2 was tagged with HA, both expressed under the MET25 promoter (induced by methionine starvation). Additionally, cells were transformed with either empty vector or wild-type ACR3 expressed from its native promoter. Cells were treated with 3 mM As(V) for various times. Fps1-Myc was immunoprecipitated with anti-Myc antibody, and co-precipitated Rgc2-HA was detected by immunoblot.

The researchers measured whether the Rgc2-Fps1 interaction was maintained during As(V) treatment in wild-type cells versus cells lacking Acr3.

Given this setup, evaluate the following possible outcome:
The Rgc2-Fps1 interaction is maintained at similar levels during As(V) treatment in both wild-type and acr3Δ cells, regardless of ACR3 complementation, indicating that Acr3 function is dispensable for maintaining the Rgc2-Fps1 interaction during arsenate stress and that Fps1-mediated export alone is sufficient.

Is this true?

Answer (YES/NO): NO